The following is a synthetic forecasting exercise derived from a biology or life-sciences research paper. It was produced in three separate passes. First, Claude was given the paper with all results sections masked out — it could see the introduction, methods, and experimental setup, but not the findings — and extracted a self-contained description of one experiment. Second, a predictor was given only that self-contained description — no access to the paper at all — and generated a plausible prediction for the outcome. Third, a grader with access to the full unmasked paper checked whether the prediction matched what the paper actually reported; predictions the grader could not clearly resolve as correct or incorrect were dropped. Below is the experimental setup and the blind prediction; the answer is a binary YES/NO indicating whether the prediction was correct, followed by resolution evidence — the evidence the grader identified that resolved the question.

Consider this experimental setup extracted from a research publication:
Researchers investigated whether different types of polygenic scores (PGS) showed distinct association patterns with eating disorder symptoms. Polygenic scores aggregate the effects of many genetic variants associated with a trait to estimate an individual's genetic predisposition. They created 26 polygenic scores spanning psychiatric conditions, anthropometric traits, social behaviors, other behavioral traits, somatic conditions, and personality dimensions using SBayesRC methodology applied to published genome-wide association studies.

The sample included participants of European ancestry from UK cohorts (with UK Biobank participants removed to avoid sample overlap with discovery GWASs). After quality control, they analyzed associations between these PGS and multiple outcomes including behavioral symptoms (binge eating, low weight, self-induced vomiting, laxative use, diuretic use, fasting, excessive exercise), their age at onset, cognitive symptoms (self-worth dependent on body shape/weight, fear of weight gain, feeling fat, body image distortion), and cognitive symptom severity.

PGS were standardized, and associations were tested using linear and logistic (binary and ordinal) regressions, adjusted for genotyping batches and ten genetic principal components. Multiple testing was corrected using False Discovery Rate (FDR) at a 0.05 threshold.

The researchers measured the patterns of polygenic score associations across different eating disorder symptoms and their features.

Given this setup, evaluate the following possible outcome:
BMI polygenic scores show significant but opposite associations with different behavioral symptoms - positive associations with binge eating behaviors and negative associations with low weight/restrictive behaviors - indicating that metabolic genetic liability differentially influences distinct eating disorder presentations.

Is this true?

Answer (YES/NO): NO